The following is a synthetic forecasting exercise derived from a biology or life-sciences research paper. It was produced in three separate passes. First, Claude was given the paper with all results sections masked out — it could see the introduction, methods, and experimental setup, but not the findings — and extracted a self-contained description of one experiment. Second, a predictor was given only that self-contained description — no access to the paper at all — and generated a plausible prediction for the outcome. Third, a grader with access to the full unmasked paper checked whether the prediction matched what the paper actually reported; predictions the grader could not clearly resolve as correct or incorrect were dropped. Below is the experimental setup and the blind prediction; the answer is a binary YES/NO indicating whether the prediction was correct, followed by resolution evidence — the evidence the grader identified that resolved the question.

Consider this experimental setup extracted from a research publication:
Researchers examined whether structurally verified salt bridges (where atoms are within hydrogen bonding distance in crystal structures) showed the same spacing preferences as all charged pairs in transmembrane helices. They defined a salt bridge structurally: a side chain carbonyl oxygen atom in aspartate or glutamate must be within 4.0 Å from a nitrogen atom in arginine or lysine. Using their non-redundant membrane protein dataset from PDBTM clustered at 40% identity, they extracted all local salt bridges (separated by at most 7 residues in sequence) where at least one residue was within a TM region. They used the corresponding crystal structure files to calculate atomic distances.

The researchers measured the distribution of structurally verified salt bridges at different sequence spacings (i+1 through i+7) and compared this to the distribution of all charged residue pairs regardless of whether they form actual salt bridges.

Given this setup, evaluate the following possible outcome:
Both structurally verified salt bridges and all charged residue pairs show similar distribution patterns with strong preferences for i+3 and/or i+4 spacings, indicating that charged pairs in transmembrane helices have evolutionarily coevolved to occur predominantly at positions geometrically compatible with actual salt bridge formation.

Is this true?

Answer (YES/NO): NO